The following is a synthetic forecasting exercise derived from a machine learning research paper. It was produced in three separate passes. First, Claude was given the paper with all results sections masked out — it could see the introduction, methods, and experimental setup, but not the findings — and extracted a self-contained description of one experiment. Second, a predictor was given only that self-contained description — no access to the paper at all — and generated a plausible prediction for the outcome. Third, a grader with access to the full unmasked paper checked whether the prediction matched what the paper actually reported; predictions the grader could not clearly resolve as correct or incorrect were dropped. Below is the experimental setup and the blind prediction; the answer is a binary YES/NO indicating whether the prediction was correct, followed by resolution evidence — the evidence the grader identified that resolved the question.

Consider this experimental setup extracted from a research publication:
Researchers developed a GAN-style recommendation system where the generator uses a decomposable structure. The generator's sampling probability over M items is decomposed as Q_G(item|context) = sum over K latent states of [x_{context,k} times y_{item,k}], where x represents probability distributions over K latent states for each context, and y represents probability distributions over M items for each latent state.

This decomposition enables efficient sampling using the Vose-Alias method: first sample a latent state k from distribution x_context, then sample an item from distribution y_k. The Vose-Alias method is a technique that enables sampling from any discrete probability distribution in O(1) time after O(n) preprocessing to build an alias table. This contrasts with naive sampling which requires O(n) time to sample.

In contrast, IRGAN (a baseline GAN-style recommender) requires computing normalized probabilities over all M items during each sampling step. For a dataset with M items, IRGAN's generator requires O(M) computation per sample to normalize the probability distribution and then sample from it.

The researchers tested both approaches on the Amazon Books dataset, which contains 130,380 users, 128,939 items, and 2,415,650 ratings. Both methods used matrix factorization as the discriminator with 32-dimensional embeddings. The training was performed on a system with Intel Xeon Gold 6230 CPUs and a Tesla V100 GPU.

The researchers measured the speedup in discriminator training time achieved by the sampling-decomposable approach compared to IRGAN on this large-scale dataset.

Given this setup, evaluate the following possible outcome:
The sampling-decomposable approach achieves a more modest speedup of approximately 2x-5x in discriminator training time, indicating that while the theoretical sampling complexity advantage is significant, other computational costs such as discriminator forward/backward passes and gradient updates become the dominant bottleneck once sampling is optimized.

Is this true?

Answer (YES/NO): NO